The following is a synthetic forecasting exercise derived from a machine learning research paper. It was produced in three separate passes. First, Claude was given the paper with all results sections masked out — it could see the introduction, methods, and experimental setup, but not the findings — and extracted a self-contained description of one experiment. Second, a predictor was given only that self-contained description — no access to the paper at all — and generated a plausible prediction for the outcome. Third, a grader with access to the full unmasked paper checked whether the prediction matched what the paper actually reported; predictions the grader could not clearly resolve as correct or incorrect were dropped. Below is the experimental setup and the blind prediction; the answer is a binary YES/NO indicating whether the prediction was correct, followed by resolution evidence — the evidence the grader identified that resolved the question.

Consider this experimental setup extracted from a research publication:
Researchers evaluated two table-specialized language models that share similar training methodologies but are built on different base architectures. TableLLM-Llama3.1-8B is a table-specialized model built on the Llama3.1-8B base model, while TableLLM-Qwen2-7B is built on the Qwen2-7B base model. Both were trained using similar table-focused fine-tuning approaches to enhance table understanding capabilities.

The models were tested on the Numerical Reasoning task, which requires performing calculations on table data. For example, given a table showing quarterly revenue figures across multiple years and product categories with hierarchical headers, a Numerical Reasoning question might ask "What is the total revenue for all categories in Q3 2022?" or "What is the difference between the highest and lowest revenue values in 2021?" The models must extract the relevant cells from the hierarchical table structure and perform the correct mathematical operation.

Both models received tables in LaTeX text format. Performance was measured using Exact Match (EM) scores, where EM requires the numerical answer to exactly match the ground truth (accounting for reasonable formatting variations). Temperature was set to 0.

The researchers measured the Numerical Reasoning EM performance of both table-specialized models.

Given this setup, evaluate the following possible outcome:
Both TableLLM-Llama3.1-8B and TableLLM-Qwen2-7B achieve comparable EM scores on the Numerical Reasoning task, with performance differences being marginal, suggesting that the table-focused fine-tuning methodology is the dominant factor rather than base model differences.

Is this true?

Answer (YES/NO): NO